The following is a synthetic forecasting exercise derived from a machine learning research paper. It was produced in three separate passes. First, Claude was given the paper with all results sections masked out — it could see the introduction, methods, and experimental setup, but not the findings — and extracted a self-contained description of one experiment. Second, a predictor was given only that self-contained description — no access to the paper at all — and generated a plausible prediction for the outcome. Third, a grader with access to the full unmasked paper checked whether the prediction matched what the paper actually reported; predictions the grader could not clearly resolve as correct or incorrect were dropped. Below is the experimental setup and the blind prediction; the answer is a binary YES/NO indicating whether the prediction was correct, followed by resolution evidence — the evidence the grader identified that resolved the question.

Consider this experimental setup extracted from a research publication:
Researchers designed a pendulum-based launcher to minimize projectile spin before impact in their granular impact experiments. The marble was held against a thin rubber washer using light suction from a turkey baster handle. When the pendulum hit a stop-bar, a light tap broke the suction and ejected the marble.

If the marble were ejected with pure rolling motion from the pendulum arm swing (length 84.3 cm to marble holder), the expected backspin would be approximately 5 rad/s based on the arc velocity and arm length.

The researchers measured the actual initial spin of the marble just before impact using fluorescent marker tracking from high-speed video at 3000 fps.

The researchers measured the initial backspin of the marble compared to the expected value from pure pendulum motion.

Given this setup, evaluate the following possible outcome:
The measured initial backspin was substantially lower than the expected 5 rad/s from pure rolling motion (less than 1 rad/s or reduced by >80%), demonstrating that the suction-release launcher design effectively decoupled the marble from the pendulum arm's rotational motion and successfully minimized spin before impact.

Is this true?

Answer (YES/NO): NO